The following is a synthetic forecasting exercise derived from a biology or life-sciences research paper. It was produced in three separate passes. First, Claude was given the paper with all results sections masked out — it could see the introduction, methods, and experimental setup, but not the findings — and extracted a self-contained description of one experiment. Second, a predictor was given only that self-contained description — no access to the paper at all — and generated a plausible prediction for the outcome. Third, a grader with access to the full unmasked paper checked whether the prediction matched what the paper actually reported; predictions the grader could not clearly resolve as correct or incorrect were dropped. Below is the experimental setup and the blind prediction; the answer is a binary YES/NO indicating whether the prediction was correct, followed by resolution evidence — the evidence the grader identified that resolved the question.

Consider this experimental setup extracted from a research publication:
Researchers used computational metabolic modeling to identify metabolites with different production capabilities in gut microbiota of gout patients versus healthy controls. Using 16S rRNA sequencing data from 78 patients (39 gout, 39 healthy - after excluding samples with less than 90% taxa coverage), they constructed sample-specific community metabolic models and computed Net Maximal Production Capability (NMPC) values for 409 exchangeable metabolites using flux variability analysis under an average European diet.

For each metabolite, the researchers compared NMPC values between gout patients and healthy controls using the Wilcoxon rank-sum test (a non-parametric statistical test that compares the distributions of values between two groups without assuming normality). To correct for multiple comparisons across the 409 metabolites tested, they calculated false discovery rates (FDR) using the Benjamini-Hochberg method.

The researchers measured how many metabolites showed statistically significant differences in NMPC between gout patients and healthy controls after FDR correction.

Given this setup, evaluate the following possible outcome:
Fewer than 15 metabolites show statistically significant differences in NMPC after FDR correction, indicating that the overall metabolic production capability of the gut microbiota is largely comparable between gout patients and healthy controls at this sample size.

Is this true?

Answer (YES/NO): NO